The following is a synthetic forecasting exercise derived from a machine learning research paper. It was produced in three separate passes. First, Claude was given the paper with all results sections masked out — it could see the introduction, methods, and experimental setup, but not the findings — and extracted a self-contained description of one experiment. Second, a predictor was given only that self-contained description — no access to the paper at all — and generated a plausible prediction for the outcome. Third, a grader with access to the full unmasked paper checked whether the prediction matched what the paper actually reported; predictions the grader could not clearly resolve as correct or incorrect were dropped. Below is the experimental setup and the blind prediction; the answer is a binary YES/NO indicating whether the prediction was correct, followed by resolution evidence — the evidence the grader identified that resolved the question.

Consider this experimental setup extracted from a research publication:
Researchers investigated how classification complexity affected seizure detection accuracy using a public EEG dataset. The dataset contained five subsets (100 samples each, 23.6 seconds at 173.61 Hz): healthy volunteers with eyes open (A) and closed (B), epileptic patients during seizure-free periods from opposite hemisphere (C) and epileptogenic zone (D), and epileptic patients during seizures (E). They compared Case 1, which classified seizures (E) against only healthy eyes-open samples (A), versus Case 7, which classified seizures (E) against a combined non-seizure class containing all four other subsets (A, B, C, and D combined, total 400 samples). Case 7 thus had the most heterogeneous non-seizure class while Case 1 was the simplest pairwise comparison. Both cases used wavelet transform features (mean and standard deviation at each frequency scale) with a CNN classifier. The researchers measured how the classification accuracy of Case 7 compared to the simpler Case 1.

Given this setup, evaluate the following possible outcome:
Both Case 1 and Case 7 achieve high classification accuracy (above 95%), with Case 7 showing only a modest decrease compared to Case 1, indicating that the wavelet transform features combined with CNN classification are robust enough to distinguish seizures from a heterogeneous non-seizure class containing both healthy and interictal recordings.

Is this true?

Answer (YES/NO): YES